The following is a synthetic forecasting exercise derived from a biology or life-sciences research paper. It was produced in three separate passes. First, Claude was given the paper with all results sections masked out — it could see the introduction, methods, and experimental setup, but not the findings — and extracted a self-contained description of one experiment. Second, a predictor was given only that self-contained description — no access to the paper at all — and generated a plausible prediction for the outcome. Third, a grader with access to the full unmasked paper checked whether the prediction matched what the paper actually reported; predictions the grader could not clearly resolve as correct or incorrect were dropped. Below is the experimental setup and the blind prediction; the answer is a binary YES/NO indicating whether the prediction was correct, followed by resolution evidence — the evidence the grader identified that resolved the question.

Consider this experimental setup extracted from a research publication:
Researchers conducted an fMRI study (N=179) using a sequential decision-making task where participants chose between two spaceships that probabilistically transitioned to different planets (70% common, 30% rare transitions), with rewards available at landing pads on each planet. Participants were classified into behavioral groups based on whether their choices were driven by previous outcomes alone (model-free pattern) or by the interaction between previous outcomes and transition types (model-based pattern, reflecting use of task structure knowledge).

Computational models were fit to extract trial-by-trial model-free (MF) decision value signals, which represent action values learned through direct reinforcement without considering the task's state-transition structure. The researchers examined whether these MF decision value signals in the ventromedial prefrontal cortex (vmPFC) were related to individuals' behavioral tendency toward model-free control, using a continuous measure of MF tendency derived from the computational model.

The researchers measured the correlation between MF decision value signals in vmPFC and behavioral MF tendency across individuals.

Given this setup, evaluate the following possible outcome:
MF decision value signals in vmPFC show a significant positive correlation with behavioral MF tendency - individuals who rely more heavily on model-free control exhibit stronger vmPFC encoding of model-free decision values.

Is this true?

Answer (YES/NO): NO